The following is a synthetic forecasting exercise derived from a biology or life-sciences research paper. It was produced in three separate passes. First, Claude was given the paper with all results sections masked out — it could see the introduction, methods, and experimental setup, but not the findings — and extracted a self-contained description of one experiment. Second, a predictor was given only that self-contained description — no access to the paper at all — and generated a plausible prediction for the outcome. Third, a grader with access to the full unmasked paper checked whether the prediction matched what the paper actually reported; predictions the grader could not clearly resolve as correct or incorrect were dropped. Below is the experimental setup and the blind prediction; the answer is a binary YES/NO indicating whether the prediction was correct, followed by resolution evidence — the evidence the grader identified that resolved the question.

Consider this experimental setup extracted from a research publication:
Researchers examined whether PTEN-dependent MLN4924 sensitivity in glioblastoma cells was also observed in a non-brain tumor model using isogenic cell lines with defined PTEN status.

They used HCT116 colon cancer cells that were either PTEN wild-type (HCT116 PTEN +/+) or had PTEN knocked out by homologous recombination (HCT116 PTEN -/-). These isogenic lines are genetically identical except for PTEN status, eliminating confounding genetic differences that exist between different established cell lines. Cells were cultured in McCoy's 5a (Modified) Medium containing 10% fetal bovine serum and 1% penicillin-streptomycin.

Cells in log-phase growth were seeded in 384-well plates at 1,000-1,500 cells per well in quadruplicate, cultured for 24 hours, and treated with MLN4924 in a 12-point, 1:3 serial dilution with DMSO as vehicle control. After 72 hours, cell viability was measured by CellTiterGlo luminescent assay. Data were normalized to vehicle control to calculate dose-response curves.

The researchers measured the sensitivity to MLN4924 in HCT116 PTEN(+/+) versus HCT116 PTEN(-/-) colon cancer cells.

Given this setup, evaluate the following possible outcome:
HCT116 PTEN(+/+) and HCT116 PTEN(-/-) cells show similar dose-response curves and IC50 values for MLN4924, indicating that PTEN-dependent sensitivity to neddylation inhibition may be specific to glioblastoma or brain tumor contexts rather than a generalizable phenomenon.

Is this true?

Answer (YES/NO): NO